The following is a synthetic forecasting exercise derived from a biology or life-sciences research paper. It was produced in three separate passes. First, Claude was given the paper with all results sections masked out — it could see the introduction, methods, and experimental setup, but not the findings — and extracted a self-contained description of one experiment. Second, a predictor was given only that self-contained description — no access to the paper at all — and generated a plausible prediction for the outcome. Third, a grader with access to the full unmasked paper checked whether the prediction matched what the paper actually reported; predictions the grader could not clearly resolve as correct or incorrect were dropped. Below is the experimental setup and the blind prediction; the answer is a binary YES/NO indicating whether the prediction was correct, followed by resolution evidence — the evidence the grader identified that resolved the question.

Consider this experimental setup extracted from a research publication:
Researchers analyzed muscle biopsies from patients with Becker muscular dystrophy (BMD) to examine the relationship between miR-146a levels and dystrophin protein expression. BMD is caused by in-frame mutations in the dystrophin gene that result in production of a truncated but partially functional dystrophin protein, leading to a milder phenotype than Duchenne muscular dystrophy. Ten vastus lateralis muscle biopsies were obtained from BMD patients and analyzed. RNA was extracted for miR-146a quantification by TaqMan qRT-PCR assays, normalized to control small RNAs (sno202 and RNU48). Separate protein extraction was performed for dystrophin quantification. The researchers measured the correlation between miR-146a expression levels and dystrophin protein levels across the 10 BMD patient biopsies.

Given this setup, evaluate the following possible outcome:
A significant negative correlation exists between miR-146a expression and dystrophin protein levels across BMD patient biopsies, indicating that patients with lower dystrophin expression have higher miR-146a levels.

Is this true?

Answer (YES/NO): YES